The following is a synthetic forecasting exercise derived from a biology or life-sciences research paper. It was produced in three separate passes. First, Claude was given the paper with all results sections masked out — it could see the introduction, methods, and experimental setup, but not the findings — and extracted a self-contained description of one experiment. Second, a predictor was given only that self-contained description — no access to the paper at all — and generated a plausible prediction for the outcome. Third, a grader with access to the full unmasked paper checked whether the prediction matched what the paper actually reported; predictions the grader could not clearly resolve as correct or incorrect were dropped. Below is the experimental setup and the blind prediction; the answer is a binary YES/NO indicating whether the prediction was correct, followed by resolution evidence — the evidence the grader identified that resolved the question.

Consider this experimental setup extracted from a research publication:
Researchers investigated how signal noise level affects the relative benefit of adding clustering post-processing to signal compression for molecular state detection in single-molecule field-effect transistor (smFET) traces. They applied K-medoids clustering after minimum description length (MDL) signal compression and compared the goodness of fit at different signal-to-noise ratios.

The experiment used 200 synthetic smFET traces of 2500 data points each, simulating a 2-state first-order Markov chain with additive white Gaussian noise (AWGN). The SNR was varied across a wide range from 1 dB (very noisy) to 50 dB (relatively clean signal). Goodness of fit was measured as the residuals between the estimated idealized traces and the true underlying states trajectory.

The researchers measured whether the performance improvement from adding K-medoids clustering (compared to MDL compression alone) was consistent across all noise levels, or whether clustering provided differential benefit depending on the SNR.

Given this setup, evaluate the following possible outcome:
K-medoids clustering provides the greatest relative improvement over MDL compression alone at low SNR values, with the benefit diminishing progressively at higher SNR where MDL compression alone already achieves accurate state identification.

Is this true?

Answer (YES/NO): YES